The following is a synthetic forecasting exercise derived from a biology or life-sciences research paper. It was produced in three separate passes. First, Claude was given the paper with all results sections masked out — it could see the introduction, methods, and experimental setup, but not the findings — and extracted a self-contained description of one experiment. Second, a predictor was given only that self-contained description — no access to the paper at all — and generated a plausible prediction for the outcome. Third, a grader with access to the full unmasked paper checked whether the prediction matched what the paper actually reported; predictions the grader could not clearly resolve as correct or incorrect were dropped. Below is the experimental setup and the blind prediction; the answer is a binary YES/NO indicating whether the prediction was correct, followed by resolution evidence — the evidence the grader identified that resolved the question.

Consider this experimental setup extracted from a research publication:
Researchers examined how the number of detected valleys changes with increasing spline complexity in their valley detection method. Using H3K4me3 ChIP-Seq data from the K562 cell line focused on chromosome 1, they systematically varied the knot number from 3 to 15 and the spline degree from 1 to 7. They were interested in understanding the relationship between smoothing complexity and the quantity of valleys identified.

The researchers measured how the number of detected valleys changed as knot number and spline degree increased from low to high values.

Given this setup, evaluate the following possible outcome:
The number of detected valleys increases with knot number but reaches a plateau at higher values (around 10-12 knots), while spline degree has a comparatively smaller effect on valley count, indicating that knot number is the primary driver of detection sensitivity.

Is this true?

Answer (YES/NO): NO